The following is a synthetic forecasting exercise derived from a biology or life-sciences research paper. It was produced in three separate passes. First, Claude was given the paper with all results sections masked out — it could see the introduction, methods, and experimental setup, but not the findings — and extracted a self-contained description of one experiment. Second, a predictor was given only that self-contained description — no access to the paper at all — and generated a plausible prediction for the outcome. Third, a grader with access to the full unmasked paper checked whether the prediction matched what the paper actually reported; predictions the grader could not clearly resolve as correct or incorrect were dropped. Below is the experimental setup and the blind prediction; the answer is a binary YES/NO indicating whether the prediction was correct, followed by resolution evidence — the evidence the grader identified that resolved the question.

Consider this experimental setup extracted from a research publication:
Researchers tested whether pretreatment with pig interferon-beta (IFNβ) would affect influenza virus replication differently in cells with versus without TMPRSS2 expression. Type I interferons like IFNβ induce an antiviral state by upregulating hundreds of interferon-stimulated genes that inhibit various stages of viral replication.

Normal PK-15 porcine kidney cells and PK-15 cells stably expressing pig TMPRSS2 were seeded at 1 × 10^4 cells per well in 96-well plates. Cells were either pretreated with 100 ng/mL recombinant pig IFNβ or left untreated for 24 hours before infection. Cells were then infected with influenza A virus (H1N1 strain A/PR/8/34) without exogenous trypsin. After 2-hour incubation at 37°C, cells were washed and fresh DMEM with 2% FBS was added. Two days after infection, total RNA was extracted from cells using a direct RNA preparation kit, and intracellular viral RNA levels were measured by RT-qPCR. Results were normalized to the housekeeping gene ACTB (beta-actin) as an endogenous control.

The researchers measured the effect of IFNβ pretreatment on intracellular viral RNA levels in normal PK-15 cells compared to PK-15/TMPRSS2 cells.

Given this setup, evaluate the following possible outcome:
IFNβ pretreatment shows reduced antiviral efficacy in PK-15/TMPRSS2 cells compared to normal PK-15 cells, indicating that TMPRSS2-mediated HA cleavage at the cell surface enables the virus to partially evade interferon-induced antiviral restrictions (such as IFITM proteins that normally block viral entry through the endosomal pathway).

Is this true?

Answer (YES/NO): NO